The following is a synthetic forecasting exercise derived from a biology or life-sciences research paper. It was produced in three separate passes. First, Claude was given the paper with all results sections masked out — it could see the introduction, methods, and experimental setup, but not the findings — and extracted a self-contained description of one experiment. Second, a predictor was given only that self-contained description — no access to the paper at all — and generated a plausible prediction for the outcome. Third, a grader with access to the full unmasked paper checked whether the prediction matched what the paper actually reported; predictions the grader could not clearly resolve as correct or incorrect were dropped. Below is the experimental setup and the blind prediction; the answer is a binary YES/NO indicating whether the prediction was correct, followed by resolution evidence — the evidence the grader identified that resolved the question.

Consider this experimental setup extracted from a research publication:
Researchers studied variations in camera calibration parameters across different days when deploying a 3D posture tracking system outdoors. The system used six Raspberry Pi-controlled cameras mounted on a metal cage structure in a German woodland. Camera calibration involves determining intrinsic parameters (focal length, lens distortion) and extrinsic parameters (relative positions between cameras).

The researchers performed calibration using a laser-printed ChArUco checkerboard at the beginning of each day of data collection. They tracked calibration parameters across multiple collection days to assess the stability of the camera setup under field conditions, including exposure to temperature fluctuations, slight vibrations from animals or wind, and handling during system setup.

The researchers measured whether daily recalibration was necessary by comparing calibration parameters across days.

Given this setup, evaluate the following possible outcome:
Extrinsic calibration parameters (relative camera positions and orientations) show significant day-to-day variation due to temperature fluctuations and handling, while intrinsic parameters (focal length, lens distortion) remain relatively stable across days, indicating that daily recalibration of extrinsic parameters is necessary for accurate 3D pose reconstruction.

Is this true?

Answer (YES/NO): NO